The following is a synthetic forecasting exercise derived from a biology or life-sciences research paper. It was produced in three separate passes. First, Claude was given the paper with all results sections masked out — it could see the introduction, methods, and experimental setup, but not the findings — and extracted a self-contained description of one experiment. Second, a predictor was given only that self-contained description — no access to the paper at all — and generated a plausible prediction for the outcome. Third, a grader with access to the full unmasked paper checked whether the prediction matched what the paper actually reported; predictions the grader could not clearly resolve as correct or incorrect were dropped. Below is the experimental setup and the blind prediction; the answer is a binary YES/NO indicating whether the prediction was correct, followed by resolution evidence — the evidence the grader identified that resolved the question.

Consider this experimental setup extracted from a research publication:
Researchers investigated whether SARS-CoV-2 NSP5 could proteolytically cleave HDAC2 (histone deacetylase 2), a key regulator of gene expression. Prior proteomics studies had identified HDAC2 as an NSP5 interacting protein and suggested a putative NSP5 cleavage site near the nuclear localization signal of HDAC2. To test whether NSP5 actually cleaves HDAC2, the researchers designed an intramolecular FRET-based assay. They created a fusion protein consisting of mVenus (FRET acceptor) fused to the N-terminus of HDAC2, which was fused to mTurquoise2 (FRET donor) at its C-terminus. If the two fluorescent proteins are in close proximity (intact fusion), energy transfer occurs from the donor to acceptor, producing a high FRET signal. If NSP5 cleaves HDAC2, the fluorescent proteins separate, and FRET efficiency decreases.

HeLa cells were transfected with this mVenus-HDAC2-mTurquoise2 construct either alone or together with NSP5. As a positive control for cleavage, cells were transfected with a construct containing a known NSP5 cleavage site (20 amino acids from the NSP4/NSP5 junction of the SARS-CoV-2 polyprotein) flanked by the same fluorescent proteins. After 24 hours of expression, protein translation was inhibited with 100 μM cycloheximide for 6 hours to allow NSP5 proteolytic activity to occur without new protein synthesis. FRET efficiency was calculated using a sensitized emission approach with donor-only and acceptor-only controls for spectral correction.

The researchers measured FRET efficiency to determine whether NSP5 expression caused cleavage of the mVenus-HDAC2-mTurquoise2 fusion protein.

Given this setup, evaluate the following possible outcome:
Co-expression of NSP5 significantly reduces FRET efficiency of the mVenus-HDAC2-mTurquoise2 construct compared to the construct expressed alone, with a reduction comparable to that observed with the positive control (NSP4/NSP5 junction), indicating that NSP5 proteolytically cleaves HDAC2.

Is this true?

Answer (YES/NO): NO